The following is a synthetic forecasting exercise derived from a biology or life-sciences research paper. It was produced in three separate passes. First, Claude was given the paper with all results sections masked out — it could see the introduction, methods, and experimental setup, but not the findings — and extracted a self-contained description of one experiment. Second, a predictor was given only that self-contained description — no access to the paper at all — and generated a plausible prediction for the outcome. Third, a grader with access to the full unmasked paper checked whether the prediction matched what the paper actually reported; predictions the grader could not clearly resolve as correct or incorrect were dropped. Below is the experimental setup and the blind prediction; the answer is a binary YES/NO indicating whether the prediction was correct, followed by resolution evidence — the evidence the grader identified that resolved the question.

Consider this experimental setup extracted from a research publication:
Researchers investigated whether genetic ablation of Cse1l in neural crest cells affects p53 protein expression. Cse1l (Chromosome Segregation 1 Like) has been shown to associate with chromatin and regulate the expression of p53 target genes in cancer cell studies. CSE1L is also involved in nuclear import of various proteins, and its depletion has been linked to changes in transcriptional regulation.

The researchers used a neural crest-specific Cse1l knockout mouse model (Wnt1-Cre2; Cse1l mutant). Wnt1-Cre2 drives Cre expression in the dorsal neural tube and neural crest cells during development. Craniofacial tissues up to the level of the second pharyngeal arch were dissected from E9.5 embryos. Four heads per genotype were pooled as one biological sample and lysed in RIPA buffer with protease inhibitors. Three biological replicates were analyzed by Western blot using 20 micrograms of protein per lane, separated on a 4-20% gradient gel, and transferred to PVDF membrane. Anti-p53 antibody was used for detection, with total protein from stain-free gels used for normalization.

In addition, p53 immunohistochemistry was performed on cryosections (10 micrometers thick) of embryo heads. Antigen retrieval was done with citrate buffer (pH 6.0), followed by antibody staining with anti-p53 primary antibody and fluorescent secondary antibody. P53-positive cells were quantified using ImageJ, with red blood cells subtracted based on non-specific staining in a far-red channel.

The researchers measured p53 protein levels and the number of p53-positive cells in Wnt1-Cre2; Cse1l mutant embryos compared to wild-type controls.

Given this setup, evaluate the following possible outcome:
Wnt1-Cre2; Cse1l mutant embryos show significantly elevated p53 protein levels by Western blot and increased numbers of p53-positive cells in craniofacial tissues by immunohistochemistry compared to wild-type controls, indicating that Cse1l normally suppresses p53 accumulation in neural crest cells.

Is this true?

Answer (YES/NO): YES